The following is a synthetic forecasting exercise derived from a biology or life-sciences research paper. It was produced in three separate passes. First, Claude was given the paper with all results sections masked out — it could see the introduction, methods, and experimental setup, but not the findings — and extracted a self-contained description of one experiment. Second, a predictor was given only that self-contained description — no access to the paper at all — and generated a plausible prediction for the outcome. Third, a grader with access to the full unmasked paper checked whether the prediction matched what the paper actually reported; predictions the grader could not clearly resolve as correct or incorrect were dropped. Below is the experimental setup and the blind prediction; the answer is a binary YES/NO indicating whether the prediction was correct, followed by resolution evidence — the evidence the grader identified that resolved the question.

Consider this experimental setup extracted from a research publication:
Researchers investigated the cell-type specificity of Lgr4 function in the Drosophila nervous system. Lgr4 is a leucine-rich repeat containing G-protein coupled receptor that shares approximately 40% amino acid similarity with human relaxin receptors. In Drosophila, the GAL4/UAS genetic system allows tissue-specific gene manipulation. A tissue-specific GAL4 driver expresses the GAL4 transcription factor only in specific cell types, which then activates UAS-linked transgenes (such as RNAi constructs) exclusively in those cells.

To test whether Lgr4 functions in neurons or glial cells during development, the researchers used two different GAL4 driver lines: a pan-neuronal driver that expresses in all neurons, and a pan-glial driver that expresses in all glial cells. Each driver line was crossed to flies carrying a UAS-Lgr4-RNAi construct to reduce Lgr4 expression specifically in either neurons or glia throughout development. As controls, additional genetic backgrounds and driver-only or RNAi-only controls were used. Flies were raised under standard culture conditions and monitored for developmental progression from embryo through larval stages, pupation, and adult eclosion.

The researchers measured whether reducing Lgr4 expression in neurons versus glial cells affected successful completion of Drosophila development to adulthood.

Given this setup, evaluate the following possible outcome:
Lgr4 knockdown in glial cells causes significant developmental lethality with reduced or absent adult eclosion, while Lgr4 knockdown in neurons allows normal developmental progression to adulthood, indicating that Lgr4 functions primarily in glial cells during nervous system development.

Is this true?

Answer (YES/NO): YES